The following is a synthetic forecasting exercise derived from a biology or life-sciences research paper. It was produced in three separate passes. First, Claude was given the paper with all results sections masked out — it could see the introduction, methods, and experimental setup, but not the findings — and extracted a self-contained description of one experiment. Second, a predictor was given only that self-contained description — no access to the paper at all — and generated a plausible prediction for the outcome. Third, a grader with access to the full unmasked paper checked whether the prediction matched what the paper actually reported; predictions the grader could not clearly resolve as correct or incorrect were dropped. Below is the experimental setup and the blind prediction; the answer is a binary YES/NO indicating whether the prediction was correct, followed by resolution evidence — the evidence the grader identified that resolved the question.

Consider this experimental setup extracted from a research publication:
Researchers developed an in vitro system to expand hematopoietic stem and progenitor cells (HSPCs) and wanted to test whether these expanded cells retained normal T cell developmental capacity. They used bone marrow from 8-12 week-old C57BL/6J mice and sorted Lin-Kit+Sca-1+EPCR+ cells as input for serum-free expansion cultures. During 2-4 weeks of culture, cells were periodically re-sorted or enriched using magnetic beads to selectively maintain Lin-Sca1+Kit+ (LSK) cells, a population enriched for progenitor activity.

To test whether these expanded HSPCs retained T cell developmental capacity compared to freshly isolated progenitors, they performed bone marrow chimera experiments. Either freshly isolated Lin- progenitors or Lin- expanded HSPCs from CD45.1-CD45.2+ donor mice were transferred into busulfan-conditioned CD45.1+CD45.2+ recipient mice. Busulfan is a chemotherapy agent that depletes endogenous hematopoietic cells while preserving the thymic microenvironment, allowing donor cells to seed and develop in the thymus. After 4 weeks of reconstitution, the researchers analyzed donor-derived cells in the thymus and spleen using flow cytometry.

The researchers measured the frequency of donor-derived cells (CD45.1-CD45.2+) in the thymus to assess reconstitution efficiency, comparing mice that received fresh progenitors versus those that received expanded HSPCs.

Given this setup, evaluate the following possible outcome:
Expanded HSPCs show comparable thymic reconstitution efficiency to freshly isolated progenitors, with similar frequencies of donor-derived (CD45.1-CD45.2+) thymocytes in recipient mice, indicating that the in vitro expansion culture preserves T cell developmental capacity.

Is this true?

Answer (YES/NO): YES